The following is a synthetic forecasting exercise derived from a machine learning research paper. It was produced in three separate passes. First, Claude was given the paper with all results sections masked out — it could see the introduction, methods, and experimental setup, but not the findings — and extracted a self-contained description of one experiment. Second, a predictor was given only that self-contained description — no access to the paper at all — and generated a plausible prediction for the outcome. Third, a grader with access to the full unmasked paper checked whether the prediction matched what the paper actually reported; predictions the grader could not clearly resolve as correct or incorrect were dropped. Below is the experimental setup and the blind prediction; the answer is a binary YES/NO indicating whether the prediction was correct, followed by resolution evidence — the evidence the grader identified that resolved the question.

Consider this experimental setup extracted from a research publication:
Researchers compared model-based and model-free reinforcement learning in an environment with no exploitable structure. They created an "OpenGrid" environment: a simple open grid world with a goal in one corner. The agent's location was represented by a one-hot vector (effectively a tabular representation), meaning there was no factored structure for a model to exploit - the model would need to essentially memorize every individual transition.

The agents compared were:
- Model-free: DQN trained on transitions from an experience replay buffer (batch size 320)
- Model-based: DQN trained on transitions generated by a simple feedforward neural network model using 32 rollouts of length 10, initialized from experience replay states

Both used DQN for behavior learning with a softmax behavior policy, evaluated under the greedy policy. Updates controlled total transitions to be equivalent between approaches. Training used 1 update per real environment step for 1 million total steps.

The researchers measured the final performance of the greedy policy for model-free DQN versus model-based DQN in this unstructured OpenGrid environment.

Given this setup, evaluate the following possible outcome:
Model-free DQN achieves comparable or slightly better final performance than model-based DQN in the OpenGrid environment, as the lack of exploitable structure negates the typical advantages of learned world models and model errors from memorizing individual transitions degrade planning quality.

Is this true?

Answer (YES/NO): YES